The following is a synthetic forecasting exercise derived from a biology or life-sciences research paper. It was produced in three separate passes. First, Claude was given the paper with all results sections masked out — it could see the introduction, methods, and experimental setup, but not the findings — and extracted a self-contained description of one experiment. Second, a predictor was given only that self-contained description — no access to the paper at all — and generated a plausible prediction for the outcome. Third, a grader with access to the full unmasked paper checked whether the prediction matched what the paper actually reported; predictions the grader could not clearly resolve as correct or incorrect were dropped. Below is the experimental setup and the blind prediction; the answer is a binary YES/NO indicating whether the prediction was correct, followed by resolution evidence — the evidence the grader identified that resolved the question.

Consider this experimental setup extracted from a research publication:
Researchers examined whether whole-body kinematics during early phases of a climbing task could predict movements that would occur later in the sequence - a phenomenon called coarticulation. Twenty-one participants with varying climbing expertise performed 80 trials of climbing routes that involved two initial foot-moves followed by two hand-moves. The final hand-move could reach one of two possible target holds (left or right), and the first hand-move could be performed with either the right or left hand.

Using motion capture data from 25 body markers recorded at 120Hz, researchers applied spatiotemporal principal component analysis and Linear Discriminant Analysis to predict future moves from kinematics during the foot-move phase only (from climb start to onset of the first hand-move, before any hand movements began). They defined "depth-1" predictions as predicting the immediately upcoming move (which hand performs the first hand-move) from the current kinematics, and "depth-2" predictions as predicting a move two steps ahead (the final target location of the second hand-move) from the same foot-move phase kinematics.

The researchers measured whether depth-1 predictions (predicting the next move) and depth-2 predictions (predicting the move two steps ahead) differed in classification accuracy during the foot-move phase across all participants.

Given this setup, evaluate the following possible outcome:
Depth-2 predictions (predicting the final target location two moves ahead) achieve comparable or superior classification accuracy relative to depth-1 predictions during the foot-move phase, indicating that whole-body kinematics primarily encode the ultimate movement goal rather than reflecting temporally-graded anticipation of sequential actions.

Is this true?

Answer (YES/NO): NO